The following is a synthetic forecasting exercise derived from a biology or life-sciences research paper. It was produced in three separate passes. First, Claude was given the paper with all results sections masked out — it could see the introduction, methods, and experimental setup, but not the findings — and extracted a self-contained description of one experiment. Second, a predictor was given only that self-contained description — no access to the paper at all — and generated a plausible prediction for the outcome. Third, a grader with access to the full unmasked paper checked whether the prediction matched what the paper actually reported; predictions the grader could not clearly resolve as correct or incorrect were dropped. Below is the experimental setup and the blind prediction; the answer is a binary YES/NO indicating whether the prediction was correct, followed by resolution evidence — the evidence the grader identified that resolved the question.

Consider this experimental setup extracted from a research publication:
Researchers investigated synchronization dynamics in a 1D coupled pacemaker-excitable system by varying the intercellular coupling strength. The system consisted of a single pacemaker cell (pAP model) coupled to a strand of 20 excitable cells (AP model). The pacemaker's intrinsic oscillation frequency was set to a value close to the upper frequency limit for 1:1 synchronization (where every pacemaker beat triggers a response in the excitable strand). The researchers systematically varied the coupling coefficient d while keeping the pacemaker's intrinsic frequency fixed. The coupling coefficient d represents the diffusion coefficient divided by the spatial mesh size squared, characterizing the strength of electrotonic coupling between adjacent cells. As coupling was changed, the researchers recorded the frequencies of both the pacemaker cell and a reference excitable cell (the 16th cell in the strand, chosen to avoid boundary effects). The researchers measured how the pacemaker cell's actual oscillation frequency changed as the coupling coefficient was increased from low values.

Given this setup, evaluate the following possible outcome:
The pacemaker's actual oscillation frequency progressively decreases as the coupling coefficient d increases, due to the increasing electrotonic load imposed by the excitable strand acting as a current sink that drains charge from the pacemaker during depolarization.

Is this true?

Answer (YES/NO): YES